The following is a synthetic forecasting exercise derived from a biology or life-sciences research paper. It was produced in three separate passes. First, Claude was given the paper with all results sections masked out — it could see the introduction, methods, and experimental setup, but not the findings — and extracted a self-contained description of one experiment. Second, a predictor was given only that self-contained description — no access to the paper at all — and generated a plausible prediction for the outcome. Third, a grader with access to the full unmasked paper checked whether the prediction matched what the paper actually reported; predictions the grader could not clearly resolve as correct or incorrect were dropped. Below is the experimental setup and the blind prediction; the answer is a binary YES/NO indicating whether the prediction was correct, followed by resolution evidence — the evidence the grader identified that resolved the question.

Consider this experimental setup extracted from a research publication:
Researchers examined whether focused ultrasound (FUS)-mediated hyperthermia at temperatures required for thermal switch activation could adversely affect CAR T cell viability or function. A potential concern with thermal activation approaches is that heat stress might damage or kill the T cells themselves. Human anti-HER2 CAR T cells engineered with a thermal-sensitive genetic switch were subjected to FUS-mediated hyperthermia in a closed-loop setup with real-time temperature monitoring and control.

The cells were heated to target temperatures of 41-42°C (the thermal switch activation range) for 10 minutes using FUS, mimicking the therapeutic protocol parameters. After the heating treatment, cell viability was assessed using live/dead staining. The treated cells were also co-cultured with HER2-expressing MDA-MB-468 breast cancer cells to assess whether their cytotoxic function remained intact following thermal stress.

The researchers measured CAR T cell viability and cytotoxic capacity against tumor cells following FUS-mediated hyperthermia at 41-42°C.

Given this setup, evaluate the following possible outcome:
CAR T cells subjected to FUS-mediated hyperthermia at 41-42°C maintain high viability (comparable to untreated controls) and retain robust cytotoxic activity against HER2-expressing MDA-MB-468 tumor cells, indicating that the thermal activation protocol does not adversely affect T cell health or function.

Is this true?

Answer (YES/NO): YES